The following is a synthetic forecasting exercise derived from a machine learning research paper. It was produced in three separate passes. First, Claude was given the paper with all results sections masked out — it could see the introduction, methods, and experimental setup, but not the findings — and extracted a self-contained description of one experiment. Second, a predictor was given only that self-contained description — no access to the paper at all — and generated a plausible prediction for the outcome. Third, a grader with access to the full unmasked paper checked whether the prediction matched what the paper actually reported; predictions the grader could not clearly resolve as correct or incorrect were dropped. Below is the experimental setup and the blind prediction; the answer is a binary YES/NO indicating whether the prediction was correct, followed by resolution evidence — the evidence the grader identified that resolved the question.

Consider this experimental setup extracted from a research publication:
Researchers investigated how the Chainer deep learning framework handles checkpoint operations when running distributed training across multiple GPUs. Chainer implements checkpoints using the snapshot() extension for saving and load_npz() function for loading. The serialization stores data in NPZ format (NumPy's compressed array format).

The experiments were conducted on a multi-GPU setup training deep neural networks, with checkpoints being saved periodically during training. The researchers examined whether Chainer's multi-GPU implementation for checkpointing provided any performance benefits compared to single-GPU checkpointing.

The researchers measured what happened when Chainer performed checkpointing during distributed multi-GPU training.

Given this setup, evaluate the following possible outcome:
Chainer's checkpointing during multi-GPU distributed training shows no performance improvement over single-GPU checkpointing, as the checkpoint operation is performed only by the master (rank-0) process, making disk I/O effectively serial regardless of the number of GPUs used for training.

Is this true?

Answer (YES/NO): YES